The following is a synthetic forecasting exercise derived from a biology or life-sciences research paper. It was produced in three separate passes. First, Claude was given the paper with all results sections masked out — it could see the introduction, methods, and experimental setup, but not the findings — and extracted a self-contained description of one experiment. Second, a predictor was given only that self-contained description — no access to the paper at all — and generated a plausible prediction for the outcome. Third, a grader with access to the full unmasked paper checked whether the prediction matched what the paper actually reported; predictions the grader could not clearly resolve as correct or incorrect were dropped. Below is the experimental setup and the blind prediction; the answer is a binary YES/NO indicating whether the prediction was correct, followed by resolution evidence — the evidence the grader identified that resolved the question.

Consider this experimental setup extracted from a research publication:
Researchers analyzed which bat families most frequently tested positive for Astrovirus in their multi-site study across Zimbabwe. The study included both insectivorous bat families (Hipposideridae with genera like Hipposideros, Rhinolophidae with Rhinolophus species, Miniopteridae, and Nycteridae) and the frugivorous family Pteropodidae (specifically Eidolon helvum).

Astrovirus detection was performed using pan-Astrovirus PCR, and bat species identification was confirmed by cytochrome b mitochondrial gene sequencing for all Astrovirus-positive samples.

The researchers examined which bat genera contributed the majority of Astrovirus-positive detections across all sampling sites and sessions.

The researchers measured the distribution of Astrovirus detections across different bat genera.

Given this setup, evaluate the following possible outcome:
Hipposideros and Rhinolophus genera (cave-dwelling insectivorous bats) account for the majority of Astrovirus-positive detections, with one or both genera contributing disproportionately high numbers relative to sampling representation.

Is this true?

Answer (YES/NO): YES